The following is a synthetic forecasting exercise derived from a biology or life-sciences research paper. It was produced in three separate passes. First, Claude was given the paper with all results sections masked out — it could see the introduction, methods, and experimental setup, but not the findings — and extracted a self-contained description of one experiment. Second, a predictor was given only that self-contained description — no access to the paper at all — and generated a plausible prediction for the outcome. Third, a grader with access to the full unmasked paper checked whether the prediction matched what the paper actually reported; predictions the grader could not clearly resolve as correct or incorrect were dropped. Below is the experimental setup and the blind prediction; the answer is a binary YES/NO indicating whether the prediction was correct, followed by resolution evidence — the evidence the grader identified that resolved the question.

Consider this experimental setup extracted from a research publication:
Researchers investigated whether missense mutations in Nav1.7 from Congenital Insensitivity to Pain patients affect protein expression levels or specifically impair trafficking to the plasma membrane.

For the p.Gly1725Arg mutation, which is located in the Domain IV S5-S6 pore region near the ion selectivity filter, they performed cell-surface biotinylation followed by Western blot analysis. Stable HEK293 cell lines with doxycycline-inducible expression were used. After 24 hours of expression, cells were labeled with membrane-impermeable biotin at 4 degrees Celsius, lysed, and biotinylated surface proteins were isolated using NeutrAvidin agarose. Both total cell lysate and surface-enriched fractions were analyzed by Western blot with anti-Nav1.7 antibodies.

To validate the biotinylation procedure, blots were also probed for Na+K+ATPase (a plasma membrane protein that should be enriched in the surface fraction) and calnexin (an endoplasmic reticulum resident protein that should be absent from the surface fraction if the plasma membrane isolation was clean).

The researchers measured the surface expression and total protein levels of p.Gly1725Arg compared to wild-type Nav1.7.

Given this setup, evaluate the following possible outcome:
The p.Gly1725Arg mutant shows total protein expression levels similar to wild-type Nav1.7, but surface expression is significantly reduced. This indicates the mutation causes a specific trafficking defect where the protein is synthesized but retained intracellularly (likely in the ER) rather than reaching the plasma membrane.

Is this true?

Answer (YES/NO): NO